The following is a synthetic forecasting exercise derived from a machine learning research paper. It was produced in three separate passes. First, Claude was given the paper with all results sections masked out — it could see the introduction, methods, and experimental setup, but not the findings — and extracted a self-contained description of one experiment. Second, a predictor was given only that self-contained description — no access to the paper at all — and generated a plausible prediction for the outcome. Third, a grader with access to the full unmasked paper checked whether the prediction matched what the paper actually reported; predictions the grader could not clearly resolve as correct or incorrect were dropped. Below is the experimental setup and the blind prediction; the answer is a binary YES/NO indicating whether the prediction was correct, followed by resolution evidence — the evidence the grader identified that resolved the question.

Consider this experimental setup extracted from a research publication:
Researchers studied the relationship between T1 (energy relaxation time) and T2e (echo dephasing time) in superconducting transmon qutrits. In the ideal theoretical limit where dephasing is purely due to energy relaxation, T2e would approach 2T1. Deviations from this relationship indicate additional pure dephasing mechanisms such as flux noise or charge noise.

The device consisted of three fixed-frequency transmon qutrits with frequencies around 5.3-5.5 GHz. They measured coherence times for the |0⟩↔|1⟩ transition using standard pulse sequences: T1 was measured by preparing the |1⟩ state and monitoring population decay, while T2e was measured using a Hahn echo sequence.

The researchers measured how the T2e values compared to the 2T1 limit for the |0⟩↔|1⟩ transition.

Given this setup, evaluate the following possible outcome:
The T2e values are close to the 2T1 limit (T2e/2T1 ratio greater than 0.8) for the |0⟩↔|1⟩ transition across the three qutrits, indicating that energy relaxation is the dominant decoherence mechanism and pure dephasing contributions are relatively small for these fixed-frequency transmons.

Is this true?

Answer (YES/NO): NO